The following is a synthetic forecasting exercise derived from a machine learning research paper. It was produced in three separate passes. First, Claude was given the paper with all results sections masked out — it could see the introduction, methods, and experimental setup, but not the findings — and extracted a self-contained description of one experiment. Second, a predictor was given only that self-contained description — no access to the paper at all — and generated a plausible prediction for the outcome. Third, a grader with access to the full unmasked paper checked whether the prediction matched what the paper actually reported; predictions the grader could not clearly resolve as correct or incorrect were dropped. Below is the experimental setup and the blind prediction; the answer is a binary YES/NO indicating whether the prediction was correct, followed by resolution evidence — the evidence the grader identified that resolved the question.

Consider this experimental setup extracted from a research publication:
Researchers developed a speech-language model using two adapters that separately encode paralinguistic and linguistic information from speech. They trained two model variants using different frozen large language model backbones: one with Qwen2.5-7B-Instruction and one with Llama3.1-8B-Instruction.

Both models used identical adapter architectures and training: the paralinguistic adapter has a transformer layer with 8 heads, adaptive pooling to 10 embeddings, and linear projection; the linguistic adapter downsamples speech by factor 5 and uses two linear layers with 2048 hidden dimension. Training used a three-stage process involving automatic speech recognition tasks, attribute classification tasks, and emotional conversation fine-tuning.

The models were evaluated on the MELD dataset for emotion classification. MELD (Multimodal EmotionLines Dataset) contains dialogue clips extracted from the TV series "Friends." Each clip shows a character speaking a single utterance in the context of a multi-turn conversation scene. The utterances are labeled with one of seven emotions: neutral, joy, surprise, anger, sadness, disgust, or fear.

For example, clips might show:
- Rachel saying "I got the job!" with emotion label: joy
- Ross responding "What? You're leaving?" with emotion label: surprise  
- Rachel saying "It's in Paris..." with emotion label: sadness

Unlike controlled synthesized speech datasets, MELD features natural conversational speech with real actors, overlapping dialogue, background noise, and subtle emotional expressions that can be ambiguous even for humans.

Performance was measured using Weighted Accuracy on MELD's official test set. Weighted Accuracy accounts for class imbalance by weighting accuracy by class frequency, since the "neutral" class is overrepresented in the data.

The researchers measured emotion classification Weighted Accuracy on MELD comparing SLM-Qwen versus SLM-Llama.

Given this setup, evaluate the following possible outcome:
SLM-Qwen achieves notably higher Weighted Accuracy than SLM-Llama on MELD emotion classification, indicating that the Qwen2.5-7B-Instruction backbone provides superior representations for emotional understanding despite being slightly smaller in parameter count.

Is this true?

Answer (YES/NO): NO